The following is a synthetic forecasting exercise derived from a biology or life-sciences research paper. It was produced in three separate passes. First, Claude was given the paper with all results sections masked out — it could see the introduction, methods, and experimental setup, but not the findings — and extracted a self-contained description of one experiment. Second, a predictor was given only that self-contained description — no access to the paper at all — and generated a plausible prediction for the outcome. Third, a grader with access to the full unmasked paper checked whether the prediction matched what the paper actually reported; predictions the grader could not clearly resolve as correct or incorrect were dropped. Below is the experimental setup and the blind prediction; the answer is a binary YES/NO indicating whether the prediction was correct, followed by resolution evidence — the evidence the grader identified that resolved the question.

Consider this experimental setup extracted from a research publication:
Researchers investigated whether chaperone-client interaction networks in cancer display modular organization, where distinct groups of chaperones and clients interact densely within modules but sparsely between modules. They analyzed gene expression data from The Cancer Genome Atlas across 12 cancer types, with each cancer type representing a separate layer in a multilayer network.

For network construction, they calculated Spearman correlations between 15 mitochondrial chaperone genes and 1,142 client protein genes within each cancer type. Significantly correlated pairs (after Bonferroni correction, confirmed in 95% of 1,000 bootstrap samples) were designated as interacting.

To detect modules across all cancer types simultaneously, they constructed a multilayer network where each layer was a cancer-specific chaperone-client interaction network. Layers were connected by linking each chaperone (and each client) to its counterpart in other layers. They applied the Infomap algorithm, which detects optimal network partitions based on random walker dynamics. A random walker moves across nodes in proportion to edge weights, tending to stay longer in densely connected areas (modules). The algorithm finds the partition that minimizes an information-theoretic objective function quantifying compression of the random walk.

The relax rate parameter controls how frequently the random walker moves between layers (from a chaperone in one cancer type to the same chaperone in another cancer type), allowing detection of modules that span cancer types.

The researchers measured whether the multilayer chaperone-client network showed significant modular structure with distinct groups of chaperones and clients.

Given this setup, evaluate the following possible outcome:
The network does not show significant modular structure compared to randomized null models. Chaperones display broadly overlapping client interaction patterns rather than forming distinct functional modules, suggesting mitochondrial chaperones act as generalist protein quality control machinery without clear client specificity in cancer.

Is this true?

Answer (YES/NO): NO